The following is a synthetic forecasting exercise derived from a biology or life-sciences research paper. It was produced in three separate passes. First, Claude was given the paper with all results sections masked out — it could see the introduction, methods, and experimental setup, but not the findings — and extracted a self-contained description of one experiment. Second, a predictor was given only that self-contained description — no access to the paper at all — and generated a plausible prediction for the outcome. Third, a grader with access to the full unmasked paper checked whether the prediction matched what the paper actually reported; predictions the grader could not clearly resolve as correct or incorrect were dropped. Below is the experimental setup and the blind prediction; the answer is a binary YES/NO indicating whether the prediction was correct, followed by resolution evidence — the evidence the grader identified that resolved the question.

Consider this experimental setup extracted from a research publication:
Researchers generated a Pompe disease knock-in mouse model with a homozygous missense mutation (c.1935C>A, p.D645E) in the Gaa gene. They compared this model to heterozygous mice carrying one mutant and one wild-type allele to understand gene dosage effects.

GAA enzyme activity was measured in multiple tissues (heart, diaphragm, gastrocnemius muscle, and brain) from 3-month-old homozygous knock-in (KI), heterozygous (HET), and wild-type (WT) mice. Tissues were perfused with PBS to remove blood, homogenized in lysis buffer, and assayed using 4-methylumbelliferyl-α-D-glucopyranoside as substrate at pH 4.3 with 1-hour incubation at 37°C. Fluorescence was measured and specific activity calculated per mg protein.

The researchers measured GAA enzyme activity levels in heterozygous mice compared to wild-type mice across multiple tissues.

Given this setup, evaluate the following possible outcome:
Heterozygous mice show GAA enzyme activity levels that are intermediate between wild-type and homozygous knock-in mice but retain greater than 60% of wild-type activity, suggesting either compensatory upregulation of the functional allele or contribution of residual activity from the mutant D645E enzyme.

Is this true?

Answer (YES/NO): NO